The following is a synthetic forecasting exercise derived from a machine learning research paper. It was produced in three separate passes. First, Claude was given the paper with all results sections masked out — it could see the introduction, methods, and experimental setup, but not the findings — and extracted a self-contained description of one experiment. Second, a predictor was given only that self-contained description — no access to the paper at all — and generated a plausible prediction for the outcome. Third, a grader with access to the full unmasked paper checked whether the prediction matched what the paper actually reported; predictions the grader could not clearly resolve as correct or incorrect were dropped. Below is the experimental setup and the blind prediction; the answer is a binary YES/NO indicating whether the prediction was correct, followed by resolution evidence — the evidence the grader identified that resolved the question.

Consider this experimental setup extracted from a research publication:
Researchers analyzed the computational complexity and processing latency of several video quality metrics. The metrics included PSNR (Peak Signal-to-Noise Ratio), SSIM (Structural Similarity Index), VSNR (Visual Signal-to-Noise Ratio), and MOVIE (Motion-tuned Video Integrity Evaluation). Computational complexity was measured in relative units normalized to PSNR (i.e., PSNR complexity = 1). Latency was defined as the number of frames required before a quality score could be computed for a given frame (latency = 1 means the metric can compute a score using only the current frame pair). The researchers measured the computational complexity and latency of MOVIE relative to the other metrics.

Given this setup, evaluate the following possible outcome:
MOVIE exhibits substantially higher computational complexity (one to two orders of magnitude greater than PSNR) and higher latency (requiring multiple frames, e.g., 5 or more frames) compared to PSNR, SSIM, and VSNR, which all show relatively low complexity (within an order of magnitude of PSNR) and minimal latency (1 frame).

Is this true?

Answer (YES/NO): NO